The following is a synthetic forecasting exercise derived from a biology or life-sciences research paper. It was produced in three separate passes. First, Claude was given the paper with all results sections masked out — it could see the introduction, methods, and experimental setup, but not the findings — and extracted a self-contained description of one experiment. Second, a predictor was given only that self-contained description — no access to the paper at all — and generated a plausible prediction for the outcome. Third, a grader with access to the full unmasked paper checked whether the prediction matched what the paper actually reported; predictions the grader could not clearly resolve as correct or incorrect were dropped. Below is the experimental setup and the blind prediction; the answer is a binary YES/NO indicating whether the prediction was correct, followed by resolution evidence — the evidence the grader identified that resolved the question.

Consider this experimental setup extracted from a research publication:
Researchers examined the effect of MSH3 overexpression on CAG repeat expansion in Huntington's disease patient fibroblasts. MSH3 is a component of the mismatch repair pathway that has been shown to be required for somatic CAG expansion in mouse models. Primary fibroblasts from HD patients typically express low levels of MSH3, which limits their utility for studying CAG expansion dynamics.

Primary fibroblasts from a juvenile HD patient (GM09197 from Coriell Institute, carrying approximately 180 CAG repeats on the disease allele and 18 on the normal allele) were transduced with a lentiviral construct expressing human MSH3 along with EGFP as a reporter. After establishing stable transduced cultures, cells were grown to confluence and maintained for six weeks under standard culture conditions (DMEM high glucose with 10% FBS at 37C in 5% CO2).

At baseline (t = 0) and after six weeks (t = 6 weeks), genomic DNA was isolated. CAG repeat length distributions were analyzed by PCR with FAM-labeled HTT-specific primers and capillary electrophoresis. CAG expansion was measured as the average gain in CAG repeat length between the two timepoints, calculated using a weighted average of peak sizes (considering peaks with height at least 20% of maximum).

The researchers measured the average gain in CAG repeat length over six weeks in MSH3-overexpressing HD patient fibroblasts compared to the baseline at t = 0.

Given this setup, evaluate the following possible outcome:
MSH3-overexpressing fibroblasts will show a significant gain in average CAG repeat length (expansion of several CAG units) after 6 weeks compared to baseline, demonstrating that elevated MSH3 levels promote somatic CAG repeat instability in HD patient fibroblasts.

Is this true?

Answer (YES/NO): YES